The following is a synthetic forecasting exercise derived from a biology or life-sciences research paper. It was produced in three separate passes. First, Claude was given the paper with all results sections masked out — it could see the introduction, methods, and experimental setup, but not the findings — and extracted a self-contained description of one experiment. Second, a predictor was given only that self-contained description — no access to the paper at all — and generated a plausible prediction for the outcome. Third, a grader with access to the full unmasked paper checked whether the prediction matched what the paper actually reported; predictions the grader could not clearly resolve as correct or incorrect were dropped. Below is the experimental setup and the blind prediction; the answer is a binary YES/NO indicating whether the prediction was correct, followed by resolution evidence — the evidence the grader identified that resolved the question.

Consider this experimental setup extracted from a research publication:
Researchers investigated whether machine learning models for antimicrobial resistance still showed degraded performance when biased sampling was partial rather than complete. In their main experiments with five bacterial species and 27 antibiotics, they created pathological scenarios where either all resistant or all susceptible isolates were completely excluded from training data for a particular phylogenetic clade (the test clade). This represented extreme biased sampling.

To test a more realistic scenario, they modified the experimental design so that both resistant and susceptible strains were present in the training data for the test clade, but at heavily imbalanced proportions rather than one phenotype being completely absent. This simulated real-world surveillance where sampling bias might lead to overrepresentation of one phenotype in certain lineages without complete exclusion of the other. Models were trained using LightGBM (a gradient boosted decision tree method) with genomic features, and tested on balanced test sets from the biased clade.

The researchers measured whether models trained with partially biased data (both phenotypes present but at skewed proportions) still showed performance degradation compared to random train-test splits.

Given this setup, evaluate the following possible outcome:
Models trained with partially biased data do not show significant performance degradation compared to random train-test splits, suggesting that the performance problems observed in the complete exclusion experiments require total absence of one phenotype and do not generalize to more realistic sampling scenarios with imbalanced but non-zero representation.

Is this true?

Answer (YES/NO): NO